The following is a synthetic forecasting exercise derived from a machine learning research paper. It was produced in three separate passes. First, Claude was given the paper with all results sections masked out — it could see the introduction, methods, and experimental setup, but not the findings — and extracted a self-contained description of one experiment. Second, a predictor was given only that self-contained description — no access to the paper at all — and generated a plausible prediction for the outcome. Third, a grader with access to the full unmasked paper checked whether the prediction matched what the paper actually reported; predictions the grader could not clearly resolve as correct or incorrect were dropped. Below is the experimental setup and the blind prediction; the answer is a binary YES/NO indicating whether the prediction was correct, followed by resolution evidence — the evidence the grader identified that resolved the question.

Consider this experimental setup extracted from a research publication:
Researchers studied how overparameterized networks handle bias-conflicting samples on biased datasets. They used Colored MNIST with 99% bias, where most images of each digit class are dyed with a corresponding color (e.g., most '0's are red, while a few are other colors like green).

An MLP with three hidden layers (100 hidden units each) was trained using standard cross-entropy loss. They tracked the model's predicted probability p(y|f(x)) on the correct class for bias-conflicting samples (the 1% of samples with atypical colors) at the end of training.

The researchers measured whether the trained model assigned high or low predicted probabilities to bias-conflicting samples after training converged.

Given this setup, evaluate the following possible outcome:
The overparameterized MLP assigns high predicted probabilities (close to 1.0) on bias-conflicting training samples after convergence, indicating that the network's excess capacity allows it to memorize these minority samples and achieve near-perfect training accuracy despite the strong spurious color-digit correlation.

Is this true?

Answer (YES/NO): YES